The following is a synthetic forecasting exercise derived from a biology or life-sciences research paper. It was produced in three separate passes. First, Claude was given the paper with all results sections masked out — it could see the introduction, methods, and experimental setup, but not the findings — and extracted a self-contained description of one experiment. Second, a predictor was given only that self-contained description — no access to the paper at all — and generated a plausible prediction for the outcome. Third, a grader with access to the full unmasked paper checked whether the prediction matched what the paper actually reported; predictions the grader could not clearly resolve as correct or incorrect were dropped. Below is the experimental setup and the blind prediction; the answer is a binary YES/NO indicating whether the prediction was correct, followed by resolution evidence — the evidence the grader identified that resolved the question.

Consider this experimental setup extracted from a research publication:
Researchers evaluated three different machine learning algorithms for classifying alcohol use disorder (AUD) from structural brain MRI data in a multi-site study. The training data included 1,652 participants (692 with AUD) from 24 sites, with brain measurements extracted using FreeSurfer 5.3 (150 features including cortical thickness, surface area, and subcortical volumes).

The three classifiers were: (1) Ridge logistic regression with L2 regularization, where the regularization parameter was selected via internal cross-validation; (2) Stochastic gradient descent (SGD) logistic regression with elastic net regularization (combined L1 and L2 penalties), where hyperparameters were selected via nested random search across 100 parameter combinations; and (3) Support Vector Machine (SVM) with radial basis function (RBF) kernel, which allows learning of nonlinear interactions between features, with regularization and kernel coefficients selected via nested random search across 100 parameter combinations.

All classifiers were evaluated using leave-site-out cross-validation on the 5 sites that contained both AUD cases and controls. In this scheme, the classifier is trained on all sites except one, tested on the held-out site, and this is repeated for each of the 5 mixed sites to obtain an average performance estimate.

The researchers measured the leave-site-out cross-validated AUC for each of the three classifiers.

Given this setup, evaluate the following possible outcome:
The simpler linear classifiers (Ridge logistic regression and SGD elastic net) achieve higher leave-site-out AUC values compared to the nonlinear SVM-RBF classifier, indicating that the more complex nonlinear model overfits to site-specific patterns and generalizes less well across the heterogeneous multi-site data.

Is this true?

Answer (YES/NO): NO